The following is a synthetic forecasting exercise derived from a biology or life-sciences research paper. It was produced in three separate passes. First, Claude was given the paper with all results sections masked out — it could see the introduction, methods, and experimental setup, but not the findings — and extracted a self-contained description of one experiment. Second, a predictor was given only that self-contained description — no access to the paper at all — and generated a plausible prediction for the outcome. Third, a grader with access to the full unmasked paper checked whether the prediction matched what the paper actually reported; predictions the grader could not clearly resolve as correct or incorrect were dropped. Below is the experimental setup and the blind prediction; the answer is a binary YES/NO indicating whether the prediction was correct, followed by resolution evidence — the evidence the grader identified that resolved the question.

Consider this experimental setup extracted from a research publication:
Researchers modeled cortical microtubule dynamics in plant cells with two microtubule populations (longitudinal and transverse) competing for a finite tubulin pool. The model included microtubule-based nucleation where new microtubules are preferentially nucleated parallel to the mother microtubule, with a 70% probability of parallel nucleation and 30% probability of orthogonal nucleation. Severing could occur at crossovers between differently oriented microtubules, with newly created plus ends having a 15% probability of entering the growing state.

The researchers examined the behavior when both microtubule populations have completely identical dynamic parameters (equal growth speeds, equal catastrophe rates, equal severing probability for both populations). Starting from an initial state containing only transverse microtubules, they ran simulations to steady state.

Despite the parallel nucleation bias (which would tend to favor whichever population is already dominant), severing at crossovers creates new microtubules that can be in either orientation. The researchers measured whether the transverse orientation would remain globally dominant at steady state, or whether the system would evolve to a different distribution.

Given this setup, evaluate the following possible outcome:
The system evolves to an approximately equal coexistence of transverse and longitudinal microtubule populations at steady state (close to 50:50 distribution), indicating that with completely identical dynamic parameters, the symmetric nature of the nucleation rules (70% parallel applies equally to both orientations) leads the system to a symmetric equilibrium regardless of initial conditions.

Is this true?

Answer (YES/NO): YES